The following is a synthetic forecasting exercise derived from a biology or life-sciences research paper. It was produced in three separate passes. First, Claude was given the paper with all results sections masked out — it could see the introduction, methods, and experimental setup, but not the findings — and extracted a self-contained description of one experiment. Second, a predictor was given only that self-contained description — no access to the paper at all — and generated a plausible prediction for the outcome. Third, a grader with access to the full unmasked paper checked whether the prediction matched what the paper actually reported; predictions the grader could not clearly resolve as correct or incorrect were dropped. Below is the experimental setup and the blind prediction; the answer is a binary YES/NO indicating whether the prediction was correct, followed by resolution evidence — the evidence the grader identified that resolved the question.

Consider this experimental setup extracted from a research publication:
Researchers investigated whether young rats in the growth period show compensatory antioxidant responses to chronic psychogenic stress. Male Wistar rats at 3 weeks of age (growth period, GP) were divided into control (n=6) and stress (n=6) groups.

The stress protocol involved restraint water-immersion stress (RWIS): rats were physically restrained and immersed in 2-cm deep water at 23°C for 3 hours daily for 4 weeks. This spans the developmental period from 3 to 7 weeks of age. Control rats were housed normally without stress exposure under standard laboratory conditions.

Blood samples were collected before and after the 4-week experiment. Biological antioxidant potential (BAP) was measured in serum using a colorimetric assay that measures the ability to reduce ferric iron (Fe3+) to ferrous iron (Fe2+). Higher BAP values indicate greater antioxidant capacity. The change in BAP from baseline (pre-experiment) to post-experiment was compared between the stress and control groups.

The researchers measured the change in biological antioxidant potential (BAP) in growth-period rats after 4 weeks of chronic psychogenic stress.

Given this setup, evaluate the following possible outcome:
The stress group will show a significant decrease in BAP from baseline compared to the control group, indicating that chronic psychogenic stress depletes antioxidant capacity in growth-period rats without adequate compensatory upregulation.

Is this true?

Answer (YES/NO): NO